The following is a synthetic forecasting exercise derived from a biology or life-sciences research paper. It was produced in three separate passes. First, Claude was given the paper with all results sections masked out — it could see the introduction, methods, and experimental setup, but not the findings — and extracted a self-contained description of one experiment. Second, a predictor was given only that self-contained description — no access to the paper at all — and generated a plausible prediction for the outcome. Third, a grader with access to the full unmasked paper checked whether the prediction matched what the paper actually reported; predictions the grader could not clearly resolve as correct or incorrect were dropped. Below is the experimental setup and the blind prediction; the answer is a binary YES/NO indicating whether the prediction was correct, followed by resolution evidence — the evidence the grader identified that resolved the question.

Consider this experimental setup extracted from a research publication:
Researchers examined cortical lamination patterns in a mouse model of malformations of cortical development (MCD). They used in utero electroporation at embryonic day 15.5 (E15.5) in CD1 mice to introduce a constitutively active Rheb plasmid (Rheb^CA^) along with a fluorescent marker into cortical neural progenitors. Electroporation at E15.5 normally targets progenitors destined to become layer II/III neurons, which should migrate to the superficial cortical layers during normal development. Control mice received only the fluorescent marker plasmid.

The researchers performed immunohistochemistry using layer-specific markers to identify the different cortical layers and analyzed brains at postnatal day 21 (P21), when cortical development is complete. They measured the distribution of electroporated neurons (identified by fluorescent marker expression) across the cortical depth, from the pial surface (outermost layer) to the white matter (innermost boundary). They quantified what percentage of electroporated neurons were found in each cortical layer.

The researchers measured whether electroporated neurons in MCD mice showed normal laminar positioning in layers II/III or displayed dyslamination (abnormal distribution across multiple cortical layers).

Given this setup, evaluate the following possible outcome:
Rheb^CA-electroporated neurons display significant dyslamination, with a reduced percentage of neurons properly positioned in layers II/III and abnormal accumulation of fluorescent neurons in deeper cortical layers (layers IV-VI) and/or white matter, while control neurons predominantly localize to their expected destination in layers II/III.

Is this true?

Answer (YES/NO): YES